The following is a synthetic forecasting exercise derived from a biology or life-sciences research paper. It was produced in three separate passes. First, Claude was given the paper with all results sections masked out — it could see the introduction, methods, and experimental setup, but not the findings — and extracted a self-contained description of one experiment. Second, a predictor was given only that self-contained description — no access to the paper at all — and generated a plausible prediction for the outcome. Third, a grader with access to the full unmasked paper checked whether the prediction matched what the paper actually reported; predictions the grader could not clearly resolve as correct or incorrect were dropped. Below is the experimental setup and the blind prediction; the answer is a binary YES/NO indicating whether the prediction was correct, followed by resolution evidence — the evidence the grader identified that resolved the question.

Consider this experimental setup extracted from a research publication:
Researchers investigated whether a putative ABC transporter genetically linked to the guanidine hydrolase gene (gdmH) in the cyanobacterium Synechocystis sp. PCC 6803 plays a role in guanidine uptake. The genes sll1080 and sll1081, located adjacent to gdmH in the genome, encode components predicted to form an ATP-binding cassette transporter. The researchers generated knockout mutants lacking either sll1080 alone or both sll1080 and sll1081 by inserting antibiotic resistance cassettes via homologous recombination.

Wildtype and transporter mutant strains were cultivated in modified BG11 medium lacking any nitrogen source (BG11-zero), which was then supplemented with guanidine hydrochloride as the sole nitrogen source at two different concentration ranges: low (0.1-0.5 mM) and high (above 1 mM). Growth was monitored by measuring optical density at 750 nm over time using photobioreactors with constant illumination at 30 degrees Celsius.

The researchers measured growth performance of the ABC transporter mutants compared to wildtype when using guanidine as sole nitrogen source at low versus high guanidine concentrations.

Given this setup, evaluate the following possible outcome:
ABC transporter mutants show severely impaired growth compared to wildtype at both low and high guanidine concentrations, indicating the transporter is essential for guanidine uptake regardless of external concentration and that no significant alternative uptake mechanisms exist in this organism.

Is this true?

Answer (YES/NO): NO